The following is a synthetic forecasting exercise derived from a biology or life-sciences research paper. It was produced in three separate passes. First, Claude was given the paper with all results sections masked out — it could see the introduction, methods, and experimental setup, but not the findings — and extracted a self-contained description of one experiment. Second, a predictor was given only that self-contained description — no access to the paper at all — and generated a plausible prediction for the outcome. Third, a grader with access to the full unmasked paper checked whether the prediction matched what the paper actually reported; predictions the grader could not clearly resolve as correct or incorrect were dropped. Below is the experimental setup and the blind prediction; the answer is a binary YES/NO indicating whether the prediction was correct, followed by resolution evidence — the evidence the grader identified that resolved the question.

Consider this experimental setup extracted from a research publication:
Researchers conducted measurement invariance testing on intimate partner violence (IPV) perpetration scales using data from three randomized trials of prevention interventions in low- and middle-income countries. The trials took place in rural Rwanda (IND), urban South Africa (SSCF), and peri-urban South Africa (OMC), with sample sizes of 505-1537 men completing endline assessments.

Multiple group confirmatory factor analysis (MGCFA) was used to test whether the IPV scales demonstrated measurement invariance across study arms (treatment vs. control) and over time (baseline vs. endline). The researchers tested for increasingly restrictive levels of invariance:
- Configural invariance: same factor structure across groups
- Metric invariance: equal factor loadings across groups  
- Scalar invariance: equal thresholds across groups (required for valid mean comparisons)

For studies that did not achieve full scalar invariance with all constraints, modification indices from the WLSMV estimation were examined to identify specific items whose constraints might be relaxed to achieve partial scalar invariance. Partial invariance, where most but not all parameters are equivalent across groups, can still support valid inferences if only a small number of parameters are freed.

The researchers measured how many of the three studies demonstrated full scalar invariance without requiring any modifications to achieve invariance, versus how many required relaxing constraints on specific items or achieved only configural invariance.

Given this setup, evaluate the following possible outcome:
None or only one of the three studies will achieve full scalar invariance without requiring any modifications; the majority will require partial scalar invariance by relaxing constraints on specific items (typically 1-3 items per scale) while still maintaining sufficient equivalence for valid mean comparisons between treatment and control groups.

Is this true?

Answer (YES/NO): NO